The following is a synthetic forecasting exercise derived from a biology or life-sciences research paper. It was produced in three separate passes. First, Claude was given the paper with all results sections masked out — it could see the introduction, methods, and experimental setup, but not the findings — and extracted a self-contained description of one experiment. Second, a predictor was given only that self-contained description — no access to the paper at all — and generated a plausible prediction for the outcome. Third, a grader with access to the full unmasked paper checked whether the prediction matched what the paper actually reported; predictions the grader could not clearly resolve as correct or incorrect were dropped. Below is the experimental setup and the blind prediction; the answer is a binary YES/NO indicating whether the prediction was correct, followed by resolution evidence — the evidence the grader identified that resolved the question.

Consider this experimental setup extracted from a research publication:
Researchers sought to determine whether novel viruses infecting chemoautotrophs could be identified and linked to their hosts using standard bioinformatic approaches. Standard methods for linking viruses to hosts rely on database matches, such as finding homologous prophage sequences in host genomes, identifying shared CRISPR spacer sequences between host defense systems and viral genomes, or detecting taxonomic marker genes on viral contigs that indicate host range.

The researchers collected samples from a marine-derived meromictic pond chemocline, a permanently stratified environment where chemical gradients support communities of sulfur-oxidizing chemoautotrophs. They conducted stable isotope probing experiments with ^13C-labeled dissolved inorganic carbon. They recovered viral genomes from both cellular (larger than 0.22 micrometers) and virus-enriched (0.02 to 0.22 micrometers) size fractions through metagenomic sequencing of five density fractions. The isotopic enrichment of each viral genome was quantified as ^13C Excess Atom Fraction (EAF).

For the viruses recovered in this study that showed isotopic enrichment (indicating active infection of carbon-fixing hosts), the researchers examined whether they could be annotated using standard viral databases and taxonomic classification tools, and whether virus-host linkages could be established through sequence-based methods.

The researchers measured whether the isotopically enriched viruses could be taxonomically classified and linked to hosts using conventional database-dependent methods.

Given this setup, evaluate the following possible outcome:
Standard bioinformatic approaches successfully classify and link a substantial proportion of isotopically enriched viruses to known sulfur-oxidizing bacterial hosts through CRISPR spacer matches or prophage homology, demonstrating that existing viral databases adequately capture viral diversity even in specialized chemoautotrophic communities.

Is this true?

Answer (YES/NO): NO